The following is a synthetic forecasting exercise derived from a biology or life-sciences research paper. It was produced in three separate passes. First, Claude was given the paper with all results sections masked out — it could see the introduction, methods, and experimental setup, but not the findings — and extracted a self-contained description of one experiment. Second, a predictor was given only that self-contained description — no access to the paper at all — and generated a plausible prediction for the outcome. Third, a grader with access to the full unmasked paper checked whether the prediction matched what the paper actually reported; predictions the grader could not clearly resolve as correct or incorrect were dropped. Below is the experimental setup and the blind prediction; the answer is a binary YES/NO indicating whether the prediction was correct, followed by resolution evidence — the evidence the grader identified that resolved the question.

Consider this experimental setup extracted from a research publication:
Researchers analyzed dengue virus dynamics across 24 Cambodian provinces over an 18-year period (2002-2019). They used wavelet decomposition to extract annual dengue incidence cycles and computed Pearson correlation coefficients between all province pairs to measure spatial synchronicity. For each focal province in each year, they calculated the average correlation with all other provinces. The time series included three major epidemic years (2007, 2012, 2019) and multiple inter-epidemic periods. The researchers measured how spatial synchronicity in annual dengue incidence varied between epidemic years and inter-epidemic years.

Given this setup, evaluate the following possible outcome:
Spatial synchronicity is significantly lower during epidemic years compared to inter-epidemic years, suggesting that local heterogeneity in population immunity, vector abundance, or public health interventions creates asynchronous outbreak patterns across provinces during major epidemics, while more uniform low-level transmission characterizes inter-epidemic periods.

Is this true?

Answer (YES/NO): NO